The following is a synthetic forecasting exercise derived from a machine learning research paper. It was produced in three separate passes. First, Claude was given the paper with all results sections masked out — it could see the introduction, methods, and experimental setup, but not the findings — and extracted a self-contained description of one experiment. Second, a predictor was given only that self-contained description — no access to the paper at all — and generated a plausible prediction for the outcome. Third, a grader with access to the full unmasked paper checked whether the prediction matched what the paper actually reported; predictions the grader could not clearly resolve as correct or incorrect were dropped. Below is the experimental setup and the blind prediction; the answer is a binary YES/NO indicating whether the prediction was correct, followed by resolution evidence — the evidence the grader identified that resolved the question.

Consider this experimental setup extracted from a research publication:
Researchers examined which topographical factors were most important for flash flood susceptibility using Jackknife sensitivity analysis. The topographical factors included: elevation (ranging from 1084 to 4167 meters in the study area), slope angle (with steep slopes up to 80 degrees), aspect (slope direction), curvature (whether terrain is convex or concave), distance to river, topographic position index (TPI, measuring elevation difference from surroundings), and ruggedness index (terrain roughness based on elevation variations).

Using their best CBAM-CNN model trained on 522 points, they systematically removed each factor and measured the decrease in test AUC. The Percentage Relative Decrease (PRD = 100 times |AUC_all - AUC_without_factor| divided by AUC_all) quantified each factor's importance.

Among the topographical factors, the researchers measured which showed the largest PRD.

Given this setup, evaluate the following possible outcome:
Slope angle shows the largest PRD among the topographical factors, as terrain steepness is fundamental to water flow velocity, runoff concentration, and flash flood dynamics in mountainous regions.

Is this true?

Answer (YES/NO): NO